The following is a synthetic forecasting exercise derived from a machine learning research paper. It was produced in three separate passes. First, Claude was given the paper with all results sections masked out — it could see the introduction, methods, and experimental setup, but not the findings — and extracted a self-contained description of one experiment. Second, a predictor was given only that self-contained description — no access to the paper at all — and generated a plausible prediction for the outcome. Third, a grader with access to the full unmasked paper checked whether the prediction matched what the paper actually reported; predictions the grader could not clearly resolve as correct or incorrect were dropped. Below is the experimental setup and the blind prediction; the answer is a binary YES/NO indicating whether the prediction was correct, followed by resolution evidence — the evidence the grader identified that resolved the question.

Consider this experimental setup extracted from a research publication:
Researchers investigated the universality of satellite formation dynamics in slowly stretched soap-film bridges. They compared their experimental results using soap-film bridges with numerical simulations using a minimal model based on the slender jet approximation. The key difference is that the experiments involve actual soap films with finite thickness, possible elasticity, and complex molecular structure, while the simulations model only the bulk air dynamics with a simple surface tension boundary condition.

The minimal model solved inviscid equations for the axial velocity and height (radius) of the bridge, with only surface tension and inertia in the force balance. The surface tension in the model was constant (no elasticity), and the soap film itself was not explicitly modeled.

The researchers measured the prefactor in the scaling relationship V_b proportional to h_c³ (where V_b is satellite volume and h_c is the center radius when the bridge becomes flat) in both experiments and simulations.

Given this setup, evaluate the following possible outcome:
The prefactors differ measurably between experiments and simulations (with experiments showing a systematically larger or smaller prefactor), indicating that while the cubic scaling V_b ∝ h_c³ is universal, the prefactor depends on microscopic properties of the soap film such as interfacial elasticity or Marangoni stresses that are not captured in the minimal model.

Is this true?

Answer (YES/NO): NO